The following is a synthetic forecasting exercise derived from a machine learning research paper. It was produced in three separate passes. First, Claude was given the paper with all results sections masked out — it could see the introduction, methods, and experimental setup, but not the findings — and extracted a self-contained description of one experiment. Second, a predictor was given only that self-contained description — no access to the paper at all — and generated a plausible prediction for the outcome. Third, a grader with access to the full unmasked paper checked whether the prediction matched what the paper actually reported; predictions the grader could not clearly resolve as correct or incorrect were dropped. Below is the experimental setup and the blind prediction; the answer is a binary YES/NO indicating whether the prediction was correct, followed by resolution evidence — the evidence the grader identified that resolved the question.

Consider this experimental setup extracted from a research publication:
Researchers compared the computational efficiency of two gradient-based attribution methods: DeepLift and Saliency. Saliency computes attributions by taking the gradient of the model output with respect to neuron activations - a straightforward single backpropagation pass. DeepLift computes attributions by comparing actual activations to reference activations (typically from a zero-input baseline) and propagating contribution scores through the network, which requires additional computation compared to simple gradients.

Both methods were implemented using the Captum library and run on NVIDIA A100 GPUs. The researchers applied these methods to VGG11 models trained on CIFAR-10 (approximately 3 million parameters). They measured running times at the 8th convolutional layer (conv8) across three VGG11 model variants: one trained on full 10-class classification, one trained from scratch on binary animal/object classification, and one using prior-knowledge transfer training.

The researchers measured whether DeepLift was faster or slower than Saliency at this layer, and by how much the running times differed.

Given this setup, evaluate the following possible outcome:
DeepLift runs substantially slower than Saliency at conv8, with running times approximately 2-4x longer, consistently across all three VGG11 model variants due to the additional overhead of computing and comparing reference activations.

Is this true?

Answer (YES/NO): NO